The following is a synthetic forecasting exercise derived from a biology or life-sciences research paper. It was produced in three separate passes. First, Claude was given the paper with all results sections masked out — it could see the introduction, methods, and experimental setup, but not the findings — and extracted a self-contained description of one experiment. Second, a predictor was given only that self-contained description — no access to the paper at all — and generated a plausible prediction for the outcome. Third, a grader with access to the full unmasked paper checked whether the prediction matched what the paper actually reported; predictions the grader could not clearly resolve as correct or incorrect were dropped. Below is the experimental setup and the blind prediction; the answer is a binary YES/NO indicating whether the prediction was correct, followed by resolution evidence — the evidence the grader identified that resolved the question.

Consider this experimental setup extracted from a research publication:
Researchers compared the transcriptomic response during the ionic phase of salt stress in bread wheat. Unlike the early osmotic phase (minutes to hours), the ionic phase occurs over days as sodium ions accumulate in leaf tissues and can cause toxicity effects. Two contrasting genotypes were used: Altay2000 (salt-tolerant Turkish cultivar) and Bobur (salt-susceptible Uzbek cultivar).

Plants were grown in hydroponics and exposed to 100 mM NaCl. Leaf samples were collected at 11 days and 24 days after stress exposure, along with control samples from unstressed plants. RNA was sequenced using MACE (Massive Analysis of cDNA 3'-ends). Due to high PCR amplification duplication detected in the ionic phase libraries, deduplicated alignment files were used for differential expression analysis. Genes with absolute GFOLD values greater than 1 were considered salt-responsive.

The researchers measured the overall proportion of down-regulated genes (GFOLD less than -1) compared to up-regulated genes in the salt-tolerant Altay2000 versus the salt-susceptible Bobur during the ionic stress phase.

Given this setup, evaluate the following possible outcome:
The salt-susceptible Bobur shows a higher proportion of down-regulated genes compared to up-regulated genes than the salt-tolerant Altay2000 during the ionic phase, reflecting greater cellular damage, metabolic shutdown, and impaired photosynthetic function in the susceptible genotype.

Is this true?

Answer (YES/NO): NO